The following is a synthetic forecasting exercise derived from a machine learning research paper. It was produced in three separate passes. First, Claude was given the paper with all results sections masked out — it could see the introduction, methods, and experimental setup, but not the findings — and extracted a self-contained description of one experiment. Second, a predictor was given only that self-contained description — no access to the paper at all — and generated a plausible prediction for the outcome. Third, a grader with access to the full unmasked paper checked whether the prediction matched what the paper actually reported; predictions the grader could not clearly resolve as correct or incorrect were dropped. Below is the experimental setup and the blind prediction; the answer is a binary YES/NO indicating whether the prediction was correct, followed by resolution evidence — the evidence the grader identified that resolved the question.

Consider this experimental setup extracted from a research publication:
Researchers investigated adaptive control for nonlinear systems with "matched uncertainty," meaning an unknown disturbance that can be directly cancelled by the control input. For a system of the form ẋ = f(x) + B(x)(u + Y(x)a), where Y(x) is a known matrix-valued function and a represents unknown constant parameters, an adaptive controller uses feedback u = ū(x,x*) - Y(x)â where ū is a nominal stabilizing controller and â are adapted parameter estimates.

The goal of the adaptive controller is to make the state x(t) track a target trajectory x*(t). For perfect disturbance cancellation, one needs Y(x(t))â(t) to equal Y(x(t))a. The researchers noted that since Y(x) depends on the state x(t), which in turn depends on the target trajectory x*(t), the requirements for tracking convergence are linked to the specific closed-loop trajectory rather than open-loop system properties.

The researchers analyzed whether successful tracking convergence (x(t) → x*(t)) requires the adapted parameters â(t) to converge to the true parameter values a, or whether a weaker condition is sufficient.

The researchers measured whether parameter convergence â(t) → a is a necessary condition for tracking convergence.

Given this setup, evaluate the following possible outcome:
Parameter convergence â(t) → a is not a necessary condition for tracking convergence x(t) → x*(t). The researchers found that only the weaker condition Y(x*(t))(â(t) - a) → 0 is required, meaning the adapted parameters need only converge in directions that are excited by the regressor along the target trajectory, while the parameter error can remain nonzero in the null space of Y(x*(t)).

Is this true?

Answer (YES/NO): NO